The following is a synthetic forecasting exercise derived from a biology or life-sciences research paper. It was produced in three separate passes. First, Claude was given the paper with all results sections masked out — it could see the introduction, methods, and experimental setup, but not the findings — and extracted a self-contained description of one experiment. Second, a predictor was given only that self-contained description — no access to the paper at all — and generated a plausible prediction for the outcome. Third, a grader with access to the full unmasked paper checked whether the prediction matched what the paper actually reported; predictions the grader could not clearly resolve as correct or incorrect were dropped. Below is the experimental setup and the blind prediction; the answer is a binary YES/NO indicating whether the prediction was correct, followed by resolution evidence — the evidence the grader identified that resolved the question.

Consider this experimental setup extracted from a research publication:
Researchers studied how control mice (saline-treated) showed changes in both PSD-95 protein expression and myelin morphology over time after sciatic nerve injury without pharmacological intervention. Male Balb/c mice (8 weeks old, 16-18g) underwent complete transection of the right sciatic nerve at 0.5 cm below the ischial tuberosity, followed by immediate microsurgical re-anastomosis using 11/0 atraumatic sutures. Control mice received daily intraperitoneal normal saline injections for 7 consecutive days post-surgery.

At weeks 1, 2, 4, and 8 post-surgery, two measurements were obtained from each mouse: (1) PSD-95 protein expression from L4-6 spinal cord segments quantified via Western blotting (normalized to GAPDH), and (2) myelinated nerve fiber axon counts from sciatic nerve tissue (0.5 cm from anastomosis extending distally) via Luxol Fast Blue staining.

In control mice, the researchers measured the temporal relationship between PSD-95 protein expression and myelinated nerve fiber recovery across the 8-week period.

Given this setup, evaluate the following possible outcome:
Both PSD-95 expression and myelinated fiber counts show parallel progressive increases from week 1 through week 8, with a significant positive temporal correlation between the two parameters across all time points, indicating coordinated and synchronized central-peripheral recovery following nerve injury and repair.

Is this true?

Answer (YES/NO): NO